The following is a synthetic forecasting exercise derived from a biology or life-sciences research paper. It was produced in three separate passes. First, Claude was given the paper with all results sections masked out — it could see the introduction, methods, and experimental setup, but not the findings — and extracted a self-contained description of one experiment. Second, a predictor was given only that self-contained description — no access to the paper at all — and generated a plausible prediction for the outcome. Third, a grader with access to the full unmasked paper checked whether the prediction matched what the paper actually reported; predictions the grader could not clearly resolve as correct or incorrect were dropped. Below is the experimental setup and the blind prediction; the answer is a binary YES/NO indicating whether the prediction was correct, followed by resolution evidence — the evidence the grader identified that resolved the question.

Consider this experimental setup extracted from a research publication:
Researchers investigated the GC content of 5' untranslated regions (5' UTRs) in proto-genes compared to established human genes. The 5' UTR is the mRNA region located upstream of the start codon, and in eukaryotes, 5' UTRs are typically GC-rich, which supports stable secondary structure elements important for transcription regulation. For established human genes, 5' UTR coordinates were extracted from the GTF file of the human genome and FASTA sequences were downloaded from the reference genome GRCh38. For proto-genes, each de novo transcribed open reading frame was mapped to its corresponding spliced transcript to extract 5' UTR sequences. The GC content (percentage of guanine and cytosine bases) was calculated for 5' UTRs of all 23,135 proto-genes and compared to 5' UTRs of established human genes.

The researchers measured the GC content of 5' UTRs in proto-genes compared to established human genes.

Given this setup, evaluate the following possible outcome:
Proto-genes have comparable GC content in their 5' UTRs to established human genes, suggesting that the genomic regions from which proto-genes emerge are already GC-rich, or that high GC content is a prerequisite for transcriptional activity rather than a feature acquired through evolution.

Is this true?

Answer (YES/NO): NO